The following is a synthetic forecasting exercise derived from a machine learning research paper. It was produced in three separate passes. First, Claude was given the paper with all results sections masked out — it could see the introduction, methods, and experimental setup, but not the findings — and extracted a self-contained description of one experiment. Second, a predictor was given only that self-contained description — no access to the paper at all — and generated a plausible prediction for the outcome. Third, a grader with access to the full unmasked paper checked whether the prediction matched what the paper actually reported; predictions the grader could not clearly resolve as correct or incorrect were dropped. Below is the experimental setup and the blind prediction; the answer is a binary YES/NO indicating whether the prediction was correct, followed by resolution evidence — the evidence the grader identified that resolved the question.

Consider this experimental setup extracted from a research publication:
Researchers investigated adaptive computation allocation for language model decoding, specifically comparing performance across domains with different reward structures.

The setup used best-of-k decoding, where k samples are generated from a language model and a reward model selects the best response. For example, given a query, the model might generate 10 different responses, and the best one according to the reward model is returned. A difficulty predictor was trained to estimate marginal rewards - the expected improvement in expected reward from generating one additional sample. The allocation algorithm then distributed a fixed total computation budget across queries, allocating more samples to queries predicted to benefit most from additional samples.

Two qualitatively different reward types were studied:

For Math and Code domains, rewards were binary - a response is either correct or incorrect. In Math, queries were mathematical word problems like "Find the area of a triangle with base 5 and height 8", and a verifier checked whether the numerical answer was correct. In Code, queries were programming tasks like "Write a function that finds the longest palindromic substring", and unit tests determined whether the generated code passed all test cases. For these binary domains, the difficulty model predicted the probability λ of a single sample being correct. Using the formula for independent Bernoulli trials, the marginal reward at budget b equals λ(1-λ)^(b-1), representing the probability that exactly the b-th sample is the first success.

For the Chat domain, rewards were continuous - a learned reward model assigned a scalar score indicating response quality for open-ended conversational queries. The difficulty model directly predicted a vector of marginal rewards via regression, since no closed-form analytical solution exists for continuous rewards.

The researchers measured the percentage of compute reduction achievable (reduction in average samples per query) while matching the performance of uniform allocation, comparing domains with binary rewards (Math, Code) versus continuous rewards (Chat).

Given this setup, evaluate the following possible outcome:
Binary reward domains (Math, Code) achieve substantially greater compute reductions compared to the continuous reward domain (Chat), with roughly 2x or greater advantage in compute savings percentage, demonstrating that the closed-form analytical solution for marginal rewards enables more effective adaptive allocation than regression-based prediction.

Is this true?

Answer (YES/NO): YES